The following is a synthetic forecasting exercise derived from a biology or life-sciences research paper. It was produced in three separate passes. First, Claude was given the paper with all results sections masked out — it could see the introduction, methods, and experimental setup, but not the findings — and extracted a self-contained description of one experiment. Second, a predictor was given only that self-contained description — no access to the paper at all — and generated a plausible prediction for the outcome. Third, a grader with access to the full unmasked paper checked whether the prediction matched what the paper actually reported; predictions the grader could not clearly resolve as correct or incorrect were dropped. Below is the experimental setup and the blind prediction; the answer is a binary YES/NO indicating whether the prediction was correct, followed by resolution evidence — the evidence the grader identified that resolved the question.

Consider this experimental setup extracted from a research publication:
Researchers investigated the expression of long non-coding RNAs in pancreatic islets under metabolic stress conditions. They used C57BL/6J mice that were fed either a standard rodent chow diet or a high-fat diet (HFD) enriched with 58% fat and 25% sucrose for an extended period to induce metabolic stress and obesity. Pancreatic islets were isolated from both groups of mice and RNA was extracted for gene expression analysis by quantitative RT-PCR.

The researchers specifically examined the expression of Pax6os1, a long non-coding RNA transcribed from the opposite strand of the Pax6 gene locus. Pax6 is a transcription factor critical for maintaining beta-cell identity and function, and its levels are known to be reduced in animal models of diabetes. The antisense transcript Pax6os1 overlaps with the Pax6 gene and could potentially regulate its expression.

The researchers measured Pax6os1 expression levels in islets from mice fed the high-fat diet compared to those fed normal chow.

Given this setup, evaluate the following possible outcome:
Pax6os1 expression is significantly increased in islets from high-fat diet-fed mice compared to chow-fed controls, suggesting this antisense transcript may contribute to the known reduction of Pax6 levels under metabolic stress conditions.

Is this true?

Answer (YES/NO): NO